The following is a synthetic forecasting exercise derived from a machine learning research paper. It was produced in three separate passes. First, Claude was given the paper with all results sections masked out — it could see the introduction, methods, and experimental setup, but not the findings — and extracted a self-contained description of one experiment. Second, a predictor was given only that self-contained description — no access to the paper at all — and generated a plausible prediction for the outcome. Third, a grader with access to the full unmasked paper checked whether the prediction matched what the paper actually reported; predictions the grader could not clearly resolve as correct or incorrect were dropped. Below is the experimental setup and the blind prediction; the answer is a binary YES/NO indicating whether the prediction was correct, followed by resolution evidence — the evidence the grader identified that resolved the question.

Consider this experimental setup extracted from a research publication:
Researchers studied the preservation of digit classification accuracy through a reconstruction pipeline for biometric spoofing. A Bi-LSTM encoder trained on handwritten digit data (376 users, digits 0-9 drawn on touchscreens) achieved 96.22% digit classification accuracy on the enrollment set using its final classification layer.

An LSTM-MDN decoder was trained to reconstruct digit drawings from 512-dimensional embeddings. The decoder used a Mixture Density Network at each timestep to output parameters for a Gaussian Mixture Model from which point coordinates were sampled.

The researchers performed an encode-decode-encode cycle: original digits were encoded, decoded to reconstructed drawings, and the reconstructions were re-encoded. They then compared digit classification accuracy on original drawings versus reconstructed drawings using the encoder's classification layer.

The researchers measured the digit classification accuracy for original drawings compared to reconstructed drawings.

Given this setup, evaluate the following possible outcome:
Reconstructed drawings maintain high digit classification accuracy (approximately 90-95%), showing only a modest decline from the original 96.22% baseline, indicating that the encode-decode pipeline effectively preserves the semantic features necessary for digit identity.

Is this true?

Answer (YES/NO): NO